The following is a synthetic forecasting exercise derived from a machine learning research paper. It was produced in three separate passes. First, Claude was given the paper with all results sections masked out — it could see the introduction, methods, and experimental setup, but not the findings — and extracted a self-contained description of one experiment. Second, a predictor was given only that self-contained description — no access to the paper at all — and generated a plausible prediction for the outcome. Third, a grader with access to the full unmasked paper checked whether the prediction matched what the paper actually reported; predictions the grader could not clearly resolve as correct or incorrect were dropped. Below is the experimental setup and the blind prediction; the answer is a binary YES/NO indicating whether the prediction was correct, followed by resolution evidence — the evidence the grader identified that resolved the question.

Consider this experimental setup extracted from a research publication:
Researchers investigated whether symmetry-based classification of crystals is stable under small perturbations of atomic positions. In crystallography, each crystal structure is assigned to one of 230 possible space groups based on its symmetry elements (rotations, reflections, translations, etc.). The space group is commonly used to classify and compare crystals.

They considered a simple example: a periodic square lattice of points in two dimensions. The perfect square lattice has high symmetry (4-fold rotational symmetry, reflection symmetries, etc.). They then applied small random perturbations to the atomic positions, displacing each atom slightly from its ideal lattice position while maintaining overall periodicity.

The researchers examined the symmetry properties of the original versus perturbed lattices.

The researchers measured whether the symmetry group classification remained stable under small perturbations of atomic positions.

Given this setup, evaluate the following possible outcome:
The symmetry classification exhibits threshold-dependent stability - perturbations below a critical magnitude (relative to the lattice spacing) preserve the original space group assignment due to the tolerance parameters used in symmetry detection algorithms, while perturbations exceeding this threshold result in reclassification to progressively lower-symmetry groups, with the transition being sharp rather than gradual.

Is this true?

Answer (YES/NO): NO